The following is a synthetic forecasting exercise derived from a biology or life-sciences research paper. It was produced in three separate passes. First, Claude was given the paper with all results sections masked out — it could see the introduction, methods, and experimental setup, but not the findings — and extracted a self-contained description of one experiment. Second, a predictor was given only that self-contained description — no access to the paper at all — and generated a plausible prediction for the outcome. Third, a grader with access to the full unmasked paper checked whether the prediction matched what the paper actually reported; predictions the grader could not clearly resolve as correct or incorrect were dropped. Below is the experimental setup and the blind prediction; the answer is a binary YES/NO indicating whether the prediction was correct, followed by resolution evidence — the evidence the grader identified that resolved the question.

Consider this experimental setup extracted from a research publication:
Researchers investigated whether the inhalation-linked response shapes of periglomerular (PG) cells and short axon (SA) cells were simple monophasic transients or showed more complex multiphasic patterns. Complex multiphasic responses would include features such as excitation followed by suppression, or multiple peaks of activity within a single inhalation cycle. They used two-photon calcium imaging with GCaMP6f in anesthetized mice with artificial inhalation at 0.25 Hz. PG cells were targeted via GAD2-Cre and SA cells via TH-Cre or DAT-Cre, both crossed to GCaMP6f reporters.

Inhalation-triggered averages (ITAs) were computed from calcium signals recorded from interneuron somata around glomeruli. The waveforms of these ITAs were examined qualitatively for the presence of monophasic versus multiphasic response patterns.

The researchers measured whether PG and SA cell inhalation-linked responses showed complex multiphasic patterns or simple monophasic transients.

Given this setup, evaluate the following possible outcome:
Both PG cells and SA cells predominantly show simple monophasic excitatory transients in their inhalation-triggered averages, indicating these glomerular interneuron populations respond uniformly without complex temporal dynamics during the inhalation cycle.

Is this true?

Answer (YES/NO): YES